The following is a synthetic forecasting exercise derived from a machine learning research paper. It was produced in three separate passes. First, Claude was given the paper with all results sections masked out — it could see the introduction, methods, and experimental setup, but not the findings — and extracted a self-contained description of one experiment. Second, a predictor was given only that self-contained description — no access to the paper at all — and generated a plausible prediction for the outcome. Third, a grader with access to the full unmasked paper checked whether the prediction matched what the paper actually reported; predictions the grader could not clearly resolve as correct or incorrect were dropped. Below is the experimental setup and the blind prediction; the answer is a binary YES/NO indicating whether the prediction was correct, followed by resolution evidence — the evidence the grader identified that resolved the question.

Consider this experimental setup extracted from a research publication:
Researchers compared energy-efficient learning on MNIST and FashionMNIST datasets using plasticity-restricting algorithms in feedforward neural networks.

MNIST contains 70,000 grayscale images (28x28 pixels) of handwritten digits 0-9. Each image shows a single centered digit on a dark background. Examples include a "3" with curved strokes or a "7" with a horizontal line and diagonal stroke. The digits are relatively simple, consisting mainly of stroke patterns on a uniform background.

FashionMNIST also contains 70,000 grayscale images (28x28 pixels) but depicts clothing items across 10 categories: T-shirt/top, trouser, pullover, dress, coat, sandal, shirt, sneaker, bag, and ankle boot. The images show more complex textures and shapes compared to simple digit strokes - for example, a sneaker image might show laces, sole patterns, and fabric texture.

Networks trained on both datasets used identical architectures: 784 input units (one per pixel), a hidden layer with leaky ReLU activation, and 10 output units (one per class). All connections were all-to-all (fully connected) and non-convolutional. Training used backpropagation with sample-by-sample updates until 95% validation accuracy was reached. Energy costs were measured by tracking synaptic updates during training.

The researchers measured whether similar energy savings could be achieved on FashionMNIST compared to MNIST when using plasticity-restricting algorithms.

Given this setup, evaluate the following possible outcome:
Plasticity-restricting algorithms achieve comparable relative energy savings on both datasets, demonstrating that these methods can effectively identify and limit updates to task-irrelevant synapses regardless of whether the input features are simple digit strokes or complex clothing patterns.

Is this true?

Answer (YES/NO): YES